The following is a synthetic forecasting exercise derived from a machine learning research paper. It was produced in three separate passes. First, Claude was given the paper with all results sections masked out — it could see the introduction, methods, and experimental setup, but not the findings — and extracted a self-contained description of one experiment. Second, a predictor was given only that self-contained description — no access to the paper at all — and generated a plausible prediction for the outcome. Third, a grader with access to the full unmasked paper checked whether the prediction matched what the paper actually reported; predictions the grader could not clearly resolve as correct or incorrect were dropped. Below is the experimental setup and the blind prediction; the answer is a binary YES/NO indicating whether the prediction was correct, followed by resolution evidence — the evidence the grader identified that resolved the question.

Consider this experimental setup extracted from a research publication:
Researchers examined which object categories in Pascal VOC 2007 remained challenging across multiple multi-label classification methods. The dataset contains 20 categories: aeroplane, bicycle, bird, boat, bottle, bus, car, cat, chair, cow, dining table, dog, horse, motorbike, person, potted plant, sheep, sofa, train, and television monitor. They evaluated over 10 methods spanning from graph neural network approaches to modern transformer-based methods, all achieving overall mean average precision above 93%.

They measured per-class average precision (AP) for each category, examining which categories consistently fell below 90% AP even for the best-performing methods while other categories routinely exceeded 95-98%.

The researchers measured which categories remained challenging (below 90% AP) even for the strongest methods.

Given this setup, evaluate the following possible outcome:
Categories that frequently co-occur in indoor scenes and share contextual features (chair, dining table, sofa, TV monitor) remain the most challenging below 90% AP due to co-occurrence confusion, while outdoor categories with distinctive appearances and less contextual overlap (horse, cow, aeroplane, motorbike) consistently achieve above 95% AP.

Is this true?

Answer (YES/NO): NO